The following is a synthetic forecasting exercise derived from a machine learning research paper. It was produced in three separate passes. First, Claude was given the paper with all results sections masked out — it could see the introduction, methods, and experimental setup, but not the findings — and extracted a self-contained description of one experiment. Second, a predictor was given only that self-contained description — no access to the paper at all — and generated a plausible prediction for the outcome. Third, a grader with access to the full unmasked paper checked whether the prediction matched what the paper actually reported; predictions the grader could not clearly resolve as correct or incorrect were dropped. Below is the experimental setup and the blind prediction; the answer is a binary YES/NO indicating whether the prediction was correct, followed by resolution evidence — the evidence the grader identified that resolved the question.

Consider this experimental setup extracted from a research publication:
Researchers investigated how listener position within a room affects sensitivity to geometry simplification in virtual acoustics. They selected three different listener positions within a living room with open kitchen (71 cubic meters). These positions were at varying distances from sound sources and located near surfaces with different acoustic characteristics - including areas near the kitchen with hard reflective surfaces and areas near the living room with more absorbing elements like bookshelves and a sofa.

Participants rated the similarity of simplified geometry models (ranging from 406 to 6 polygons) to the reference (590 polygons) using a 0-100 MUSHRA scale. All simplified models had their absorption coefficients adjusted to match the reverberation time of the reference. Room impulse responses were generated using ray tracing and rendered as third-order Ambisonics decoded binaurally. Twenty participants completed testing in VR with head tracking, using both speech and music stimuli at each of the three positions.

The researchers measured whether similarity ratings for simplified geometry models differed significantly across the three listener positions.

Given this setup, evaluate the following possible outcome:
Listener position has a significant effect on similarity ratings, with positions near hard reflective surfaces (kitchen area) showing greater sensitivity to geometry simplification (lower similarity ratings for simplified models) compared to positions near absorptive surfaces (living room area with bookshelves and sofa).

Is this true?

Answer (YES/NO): NO